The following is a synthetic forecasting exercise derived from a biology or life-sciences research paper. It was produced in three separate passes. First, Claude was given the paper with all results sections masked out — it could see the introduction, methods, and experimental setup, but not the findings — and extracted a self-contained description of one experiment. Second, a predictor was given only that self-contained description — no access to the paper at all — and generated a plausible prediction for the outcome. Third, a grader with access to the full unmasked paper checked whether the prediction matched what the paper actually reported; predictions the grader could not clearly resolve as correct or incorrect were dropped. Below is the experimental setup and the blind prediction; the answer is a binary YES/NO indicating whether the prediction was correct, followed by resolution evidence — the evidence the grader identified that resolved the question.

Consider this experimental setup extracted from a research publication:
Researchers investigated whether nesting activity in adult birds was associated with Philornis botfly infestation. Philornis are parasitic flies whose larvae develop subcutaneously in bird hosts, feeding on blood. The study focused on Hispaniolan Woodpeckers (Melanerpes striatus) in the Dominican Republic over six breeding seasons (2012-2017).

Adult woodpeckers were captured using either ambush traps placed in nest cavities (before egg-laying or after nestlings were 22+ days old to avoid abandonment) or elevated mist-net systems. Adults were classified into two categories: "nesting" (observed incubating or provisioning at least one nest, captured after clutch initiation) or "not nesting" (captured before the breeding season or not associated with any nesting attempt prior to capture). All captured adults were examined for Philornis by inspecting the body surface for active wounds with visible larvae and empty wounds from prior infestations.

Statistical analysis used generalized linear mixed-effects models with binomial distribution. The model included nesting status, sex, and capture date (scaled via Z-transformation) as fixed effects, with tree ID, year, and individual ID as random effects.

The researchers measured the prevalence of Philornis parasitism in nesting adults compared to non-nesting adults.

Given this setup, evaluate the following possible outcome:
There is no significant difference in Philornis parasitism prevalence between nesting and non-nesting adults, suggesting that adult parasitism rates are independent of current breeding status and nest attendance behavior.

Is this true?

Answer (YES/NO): YES